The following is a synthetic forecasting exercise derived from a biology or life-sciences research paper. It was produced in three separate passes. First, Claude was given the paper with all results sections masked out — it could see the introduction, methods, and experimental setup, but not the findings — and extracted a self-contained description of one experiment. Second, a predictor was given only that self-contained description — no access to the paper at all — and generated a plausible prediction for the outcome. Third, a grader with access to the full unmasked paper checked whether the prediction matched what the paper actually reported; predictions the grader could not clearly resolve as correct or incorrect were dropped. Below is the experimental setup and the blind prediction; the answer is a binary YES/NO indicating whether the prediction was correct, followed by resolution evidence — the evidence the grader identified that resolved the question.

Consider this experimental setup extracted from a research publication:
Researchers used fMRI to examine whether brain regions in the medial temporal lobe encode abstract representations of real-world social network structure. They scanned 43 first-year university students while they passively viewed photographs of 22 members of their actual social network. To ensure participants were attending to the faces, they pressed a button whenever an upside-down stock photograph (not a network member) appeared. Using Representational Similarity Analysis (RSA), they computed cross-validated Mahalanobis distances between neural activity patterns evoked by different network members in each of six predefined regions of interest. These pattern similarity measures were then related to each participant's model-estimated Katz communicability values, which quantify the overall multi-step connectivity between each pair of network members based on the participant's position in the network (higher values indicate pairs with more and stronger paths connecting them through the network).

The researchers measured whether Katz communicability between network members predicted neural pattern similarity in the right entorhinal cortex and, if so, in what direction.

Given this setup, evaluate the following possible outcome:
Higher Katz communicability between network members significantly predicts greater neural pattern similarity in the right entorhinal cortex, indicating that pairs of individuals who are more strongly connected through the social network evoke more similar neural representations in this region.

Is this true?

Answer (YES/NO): NO